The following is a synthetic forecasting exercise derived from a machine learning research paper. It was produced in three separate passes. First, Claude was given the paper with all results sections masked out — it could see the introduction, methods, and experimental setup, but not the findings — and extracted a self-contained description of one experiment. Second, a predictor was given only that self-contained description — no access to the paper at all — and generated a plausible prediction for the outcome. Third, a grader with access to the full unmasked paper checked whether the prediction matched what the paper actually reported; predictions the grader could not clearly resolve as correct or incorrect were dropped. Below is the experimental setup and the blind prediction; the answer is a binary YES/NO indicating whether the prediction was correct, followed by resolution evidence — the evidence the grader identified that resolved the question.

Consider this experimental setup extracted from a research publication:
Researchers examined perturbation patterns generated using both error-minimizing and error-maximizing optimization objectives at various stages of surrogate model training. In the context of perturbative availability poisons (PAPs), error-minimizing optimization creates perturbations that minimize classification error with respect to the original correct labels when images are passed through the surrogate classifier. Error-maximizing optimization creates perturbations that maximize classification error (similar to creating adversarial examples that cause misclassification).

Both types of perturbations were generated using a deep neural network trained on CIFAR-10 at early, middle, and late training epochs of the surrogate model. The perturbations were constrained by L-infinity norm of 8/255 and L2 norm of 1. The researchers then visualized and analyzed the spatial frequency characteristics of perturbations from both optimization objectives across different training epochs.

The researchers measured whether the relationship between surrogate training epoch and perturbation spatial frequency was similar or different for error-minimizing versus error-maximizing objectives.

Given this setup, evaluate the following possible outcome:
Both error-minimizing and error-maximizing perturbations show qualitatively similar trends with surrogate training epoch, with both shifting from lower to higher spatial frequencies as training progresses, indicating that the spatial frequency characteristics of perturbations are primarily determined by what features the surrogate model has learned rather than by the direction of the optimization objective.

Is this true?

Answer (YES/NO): YES